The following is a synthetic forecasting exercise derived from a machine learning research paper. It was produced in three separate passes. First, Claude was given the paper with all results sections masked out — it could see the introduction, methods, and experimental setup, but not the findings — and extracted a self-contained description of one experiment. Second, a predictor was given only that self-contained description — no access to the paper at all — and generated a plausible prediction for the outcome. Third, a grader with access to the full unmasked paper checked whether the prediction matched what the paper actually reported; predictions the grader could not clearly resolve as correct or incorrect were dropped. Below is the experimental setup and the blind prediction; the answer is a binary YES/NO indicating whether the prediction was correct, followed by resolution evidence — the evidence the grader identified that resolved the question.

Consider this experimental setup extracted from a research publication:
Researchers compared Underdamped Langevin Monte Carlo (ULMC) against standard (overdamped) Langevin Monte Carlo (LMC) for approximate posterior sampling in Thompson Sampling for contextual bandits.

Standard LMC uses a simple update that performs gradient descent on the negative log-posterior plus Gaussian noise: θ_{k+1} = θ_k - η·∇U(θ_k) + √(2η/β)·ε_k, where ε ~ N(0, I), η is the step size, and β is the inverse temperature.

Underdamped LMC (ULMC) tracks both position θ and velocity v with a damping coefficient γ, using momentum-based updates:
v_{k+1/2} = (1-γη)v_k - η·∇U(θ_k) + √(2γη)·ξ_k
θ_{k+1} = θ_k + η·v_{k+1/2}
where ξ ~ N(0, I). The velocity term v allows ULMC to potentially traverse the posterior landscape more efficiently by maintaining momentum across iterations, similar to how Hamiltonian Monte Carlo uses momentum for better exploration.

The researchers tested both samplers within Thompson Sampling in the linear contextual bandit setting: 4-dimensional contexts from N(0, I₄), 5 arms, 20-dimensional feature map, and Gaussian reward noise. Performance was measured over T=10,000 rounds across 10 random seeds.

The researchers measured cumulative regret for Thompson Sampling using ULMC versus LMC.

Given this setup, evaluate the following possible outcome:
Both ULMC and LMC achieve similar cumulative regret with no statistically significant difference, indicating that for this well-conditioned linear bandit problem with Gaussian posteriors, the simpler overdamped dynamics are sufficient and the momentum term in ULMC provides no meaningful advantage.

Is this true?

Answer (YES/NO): NO